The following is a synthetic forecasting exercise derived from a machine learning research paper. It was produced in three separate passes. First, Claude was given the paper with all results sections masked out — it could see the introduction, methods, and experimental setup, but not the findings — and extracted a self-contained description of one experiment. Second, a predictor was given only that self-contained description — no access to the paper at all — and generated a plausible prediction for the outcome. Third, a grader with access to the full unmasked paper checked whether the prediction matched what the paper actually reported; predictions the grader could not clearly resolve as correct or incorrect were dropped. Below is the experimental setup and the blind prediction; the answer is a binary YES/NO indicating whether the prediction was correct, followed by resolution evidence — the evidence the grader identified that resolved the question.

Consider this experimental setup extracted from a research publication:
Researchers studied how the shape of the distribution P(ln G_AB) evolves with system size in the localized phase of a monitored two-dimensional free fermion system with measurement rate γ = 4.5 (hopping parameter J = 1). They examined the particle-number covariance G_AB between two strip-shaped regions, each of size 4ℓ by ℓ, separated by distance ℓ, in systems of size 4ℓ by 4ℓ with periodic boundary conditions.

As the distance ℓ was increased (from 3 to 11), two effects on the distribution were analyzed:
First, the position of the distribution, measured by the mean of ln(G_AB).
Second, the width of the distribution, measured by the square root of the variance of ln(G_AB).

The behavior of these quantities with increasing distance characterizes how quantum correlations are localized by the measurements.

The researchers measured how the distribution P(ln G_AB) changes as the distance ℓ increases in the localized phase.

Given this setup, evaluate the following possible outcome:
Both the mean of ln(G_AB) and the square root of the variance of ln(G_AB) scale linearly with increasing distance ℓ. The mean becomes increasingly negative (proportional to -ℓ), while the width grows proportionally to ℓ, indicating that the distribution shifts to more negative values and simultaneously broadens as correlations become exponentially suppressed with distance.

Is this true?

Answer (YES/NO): NO